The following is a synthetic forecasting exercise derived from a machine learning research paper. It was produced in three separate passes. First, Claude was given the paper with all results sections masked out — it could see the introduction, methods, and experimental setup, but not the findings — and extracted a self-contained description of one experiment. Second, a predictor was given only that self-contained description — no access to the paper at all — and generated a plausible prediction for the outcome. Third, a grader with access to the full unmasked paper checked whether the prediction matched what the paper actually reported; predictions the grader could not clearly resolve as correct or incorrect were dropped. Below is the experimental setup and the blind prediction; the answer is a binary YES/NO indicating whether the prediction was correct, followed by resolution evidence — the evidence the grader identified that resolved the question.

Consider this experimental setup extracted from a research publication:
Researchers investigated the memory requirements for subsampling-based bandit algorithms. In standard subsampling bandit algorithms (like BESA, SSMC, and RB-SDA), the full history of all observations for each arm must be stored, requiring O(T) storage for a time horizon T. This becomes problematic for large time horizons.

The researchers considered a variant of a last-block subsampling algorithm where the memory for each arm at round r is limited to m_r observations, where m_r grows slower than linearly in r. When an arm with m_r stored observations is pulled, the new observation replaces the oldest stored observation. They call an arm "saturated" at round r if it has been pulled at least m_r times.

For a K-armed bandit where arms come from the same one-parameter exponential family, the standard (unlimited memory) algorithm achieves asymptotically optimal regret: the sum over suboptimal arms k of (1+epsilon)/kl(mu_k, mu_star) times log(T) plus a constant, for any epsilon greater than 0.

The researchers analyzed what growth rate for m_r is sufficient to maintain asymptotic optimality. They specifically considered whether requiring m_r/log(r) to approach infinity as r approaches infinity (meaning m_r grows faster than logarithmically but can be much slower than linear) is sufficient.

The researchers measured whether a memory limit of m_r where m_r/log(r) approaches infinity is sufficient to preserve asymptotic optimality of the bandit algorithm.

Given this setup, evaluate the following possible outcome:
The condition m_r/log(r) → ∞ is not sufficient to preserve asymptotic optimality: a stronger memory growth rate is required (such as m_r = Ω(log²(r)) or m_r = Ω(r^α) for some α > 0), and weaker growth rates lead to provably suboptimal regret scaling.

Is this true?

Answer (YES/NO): NO